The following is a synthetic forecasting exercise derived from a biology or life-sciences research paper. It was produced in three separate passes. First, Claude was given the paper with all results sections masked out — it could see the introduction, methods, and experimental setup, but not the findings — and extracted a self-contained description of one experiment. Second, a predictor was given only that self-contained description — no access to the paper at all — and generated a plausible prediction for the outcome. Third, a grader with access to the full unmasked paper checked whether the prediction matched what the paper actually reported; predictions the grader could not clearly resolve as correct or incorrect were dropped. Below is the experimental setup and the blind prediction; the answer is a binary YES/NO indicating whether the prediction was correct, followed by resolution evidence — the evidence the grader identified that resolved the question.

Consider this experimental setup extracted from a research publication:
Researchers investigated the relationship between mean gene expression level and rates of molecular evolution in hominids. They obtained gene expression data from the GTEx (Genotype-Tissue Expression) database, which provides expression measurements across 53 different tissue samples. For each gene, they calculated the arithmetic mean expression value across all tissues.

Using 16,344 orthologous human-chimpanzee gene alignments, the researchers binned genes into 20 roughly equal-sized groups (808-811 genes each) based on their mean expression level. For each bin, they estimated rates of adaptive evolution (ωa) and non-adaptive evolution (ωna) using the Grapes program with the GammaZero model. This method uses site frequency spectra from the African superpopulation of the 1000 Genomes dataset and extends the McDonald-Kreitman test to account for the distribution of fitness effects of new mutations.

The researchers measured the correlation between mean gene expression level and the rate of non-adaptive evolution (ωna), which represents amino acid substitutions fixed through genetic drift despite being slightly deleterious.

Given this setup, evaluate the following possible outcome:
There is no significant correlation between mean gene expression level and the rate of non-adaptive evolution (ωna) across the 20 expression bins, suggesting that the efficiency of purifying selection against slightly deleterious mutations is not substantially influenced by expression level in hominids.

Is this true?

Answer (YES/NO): NO